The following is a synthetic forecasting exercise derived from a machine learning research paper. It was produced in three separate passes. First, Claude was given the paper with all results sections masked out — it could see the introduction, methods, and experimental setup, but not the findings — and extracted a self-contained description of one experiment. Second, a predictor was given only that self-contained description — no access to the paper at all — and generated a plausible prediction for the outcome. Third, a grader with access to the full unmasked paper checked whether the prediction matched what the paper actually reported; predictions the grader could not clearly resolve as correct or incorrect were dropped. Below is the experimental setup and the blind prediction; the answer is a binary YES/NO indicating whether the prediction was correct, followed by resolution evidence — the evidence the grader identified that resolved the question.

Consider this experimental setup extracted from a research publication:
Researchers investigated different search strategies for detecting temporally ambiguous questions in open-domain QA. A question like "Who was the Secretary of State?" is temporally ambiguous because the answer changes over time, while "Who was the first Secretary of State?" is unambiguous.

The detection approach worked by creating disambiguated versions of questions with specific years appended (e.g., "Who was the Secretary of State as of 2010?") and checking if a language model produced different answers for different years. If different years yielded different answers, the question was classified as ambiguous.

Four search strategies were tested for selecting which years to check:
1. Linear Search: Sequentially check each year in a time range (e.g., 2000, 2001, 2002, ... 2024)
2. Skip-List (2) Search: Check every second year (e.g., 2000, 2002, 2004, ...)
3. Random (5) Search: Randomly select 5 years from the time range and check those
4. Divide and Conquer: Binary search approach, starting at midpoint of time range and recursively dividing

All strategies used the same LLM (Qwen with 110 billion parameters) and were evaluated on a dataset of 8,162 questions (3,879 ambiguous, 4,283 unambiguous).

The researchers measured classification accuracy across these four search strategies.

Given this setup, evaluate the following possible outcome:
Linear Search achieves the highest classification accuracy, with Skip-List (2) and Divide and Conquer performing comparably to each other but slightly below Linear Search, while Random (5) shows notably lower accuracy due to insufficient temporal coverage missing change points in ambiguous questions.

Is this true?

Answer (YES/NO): NO